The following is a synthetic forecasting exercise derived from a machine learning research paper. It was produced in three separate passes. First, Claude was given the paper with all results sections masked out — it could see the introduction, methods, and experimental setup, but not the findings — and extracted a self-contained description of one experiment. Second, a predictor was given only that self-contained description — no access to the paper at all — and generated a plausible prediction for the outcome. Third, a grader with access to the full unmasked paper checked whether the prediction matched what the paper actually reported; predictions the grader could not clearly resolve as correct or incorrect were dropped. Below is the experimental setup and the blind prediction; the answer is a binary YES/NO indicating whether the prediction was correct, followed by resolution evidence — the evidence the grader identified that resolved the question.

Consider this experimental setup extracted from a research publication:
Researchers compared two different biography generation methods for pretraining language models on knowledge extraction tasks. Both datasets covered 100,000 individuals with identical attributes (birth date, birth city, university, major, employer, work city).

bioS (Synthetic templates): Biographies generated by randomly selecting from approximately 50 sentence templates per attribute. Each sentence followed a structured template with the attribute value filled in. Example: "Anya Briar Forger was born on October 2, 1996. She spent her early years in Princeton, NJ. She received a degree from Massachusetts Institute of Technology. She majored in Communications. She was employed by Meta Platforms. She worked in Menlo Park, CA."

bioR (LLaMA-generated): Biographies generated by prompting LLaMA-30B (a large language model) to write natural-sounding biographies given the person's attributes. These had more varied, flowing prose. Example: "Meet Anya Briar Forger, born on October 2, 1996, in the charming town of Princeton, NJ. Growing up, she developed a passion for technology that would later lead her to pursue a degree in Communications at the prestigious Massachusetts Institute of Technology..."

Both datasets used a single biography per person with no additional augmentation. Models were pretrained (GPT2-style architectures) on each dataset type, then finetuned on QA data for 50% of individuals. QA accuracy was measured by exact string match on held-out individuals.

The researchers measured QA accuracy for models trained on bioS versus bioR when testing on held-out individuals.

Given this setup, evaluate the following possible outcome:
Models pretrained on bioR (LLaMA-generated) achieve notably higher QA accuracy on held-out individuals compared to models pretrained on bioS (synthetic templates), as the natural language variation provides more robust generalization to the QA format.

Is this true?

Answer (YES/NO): NO